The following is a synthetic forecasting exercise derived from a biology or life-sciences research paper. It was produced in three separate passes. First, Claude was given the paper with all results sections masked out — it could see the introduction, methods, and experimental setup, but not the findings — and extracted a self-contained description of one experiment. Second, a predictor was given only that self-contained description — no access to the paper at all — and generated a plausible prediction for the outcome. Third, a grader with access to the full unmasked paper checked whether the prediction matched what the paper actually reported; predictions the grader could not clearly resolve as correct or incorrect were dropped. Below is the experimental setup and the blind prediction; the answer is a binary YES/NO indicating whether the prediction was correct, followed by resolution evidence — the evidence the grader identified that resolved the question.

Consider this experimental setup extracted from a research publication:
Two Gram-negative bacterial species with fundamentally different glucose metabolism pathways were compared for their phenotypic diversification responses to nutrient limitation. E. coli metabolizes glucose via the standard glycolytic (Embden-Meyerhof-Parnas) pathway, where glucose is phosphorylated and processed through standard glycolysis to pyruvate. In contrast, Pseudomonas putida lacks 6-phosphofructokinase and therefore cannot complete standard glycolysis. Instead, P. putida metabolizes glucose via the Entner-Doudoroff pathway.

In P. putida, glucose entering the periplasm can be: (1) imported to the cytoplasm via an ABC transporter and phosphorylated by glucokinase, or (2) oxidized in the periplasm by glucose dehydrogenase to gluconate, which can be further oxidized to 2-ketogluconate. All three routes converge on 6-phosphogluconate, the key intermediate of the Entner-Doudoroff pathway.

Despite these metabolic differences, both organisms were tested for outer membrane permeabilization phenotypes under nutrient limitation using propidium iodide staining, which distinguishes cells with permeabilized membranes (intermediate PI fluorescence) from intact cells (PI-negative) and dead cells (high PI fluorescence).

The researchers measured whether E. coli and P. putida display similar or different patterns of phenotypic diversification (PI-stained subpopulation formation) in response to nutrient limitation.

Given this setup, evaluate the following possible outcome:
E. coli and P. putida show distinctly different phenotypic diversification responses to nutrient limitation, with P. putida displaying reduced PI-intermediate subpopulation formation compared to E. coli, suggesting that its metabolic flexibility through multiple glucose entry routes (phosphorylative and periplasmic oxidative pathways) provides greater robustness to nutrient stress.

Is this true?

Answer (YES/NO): NO